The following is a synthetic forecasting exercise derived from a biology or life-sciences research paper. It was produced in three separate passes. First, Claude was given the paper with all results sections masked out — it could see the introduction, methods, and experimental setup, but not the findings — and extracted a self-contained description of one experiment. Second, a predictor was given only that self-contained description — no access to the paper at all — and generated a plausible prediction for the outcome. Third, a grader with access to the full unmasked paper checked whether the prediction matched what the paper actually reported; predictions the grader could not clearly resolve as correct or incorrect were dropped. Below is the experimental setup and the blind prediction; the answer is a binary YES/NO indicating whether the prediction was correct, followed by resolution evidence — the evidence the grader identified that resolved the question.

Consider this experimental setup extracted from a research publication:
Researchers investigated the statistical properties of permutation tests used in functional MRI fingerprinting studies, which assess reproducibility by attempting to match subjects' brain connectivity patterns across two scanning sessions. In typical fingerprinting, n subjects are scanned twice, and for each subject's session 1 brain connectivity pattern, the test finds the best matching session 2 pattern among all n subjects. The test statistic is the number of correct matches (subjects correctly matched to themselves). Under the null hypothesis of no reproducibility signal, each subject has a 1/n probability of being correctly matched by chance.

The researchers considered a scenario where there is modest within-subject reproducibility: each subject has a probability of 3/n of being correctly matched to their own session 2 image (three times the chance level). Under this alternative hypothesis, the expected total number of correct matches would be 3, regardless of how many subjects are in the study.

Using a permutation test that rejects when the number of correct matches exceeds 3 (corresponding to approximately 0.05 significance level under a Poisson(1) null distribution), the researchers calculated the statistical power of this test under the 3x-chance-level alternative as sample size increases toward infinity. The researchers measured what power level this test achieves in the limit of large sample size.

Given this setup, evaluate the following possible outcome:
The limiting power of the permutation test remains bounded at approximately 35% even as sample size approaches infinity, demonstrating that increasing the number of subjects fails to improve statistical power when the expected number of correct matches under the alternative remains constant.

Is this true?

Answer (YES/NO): YES